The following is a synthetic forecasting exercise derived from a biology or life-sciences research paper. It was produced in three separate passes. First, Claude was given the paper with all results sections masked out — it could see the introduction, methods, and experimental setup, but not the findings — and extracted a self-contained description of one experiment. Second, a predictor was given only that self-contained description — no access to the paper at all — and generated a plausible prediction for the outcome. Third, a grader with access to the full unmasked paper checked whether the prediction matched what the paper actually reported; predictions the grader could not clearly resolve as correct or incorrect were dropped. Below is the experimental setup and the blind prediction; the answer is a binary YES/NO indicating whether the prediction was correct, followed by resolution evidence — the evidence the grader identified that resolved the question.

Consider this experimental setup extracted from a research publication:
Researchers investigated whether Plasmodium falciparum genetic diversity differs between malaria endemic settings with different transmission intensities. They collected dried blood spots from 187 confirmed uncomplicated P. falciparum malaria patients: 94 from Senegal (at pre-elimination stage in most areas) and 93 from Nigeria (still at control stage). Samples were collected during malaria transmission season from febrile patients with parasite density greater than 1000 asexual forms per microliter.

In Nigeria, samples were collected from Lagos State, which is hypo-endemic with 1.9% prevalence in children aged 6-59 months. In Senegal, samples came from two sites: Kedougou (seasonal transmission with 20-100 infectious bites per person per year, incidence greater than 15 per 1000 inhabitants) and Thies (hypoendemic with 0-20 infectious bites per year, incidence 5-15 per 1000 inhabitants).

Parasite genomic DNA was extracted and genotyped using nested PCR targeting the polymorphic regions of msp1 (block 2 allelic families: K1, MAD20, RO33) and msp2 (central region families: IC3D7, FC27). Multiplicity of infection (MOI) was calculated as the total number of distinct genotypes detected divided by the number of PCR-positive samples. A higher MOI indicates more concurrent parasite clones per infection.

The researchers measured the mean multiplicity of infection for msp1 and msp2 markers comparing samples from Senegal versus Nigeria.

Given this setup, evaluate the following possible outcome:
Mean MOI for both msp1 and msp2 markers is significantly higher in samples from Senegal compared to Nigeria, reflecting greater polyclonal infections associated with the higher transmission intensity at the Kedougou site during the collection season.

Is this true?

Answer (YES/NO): NO